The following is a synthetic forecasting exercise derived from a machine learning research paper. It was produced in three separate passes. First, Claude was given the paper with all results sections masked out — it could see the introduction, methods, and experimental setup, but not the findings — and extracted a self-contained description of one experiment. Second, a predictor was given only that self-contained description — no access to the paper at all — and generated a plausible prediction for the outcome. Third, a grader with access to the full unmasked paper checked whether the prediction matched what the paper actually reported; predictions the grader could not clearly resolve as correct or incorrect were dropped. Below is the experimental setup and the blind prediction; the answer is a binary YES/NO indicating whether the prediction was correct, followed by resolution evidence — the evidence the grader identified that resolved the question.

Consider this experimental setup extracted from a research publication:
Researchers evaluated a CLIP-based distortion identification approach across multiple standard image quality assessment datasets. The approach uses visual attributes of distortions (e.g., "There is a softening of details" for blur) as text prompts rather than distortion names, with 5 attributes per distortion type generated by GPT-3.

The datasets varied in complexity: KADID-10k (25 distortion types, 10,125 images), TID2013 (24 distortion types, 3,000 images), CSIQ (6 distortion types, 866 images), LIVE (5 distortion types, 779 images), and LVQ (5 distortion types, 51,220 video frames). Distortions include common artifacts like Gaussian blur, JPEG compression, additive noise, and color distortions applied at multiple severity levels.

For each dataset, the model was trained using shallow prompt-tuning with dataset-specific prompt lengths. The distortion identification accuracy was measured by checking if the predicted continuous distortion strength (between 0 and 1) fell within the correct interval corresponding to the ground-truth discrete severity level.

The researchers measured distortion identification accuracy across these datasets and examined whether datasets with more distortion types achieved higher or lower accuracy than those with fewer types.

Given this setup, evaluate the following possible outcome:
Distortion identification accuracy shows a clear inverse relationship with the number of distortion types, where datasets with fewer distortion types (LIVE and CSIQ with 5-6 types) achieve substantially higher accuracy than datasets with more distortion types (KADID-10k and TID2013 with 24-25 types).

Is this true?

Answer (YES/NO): NO